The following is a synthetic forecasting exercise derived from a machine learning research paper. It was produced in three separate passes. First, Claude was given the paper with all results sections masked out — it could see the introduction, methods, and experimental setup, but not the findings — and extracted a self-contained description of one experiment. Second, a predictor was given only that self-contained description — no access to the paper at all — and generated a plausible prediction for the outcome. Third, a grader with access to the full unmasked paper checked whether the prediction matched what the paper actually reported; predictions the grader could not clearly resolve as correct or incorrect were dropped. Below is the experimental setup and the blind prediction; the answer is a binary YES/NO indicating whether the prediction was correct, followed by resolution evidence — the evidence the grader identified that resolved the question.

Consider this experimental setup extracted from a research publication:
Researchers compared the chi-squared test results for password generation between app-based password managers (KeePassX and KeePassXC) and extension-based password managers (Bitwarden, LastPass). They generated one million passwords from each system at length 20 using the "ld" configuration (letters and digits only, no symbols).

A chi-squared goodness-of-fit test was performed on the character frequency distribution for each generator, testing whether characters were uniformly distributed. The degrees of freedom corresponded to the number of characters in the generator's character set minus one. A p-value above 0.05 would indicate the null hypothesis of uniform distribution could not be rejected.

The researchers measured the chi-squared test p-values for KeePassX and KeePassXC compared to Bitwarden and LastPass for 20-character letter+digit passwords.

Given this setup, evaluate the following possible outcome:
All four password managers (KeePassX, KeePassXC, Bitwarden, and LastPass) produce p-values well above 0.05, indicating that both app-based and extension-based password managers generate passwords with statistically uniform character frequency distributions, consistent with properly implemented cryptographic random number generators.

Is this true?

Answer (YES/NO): NO